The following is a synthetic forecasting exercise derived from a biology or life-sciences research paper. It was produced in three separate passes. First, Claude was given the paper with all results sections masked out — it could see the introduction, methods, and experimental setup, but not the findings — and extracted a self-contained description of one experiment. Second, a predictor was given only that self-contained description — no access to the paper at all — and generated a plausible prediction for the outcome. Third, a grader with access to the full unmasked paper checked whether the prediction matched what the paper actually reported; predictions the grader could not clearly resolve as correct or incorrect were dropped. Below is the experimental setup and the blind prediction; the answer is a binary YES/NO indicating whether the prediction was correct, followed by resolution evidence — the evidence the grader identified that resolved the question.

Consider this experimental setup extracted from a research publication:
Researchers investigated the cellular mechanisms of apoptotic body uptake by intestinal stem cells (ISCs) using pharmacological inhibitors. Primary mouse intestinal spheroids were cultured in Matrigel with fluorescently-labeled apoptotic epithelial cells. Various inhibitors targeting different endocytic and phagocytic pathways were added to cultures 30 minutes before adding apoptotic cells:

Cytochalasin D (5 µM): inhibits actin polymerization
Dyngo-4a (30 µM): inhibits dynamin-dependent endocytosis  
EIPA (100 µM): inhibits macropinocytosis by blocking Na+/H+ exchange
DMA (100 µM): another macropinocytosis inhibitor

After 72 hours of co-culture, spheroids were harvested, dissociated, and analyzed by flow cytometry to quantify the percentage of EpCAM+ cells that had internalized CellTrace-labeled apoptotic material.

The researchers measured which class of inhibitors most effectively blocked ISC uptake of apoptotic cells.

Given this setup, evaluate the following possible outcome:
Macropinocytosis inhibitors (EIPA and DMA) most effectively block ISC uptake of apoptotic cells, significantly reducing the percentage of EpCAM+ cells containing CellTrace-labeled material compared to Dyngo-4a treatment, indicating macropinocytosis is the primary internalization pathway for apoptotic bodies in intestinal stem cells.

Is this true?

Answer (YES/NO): NO